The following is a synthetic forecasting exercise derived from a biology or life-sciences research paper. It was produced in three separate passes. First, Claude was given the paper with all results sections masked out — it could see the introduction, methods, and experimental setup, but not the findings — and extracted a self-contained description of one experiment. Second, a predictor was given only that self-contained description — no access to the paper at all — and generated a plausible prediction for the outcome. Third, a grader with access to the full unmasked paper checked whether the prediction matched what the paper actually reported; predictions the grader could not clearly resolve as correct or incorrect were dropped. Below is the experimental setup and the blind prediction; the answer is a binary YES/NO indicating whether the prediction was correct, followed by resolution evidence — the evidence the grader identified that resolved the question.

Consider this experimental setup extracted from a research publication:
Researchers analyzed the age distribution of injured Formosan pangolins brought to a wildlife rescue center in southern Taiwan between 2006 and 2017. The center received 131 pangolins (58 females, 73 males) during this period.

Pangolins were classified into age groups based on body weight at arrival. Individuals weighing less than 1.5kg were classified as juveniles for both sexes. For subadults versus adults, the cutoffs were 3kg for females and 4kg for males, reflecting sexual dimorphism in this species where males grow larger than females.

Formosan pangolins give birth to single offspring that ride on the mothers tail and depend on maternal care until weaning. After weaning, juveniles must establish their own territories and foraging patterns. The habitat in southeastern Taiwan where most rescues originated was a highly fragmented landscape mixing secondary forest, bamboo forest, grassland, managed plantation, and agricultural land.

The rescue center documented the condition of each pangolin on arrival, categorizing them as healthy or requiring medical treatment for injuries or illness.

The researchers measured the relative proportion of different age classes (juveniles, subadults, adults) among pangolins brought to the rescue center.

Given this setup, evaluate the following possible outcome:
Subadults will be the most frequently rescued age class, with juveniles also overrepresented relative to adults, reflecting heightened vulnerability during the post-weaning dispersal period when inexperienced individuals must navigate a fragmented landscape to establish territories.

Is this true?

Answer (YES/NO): NO